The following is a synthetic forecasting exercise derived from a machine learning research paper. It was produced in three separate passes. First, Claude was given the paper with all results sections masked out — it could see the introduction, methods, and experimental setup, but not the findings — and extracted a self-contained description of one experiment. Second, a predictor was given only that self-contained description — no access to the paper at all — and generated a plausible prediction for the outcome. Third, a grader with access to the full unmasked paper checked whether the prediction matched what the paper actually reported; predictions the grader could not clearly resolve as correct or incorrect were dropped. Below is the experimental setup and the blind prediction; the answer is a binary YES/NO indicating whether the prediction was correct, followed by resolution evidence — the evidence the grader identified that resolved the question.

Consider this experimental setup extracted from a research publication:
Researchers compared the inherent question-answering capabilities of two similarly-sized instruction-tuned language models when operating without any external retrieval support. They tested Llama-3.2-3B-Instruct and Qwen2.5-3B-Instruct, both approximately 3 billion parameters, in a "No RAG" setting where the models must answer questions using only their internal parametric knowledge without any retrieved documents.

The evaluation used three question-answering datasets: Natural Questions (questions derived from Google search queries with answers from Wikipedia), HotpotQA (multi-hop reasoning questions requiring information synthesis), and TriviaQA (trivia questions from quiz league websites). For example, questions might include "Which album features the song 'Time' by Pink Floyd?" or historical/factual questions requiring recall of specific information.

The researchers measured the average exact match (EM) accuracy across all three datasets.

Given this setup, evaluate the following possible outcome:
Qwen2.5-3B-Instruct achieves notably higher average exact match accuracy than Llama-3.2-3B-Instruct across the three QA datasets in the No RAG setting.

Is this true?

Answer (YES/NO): NO